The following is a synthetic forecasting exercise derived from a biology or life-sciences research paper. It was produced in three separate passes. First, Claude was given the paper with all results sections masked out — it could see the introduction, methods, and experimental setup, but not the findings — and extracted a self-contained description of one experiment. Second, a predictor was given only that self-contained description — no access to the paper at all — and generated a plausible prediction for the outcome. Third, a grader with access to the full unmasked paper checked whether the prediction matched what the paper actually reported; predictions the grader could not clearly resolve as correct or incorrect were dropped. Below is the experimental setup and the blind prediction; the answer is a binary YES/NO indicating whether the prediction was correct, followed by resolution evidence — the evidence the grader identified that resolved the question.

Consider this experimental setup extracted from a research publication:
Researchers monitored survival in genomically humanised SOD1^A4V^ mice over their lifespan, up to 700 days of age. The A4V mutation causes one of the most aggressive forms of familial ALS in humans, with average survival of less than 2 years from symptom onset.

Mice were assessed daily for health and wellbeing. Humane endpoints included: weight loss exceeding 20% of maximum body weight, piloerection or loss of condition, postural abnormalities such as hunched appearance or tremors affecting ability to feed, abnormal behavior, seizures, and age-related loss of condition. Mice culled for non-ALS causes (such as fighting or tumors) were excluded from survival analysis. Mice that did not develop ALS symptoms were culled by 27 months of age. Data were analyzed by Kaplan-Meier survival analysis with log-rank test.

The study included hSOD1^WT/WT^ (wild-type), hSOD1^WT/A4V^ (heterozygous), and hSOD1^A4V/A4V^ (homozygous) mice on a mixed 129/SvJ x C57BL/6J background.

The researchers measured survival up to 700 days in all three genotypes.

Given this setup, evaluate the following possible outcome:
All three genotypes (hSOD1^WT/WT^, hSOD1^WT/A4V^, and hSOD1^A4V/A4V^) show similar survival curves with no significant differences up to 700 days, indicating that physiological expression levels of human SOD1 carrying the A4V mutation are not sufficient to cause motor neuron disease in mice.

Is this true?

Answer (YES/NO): YES